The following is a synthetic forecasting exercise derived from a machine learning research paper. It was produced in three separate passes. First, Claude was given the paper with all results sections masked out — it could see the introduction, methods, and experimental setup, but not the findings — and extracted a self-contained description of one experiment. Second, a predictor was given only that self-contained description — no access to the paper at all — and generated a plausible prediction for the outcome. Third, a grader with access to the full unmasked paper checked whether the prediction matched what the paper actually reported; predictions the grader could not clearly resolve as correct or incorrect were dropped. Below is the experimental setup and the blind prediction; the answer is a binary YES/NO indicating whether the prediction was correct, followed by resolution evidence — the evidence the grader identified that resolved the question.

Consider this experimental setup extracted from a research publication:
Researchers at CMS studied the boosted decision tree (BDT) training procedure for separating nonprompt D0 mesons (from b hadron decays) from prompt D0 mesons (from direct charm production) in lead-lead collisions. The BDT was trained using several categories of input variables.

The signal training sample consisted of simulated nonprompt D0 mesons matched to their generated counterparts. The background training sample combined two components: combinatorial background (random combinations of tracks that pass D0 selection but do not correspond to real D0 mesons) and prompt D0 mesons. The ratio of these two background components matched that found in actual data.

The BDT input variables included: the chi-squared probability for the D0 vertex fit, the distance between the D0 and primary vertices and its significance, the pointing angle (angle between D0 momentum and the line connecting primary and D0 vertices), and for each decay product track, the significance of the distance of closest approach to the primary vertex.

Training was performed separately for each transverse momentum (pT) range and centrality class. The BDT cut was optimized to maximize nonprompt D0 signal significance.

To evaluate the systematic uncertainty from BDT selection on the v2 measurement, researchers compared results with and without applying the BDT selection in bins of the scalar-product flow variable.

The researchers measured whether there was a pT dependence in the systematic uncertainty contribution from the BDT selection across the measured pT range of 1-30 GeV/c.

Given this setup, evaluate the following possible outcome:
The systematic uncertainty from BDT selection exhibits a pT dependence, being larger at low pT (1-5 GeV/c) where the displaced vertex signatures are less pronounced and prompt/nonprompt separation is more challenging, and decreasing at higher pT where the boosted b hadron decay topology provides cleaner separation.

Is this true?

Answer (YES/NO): NO